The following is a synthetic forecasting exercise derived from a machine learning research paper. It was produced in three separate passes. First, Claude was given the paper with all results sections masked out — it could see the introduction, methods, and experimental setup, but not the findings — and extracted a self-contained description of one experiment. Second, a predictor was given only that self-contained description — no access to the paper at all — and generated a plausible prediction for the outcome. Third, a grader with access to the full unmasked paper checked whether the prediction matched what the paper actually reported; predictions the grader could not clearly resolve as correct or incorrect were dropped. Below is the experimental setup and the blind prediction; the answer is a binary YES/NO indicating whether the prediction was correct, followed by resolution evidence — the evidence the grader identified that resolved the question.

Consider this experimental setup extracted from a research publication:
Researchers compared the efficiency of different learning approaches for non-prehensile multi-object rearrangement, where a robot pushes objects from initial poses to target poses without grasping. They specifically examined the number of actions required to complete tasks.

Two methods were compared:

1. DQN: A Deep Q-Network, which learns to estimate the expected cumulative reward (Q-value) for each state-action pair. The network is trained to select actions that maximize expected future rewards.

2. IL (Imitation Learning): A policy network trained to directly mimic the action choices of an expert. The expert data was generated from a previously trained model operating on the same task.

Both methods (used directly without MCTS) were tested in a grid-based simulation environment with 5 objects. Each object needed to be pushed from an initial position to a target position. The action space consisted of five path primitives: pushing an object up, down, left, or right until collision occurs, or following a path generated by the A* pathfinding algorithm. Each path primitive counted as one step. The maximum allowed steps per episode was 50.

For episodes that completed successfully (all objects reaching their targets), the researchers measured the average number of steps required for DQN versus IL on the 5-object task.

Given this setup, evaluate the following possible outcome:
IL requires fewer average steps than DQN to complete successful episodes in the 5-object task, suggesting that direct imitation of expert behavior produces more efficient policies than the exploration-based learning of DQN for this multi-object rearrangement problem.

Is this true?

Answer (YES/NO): NO